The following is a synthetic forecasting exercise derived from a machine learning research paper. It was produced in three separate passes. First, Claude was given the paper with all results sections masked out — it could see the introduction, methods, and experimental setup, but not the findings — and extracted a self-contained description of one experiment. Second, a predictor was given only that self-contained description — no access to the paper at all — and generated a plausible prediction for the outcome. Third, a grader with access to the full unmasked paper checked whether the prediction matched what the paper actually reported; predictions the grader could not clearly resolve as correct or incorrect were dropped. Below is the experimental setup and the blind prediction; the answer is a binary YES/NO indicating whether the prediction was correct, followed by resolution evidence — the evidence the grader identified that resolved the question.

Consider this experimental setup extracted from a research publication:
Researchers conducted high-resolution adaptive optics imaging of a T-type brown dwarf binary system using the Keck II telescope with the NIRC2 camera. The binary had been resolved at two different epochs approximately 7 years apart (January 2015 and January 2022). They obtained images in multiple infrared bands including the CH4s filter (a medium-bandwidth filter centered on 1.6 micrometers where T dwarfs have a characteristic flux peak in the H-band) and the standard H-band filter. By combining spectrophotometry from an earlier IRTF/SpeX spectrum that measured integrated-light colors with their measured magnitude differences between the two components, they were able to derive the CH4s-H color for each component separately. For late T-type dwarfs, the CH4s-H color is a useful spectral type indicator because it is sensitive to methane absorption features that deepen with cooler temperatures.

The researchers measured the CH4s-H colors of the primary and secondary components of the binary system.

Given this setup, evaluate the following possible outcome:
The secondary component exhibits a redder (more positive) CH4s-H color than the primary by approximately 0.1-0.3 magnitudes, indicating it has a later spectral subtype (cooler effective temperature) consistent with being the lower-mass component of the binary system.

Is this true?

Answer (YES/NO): NO